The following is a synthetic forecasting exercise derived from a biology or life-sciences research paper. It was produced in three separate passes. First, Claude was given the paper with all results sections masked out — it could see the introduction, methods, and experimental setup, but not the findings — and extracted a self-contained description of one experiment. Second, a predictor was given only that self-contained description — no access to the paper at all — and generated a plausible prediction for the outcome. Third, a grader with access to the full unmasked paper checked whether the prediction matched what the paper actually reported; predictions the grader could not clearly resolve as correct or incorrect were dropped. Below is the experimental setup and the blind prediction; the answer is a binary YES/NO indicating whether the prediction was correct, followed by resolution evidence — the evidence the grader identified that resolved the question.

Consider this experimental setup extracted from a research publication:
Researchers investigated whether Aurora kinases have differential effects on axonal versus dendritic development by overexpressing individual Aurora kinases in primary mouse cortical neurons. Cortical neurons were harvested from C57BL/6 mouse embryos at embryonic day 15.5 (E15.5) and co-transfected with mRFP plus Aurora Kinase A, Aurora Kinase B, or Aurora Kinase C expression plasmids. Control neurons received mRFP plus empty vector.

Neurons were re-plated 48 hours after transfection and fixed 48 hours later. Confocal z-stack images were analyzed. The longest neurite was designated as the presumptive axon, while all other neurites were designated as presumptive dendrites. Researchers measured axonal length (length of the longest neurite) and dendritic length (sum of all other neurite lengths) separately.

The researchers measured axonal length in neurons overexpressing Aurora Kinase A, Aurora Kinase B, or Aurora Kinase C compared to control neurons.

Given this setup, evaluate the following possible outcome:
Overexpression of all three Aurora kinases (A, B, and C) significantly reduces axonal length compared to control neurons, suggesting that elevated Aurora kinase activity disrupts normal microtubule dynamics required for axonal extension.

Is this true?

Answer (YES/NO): NO